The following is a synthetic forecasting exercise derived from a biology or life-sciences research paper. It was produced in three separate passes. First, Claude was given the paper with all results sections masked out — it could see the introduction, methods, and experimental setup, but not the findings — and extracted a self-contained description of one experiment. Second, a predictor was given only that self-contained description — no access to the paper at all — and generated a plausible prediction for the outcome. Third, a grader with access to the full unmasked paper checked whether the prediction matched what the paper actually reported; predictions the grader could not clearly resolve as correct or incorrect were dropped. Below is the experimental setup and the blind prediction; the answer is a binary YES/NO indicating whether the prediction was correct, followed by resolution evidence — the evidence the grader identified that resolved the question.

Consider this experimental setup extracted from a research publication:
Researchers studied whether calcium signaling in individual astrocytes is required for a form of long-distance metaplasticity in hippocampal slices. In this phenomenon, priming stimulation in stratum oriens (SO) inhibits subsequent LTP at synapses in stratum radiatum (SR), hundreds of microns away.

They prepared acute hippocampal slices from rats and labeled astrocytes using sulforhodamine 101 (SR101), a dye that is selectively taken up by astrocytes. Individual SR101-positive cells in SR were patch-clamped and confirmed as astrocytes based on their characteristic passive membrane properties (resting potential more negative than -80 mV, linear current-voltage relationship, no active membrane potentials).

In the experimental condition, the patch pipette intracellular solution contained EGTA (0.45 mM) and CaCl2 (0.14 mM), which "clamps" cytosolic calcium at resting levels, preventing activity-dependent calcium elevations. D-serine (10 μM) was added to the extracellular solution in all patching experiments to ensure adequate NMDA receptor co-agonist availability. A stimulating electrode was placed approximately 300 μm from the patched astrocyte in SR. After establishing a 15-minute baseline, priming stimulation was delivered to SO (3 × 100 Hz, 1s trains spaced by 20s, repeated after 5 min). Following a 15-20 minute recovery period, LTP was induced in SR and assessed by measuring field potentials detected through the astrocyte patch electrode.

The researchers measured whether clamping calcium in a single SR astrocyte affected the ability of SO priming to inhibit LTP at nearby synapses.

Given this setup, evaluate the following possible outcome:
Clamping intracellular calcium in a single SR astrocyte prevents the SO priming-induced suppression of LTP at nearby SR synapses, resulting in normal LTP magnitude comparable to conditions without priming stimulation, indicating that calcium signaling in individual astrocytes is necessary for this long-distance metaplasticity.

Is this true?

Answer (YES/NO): YES